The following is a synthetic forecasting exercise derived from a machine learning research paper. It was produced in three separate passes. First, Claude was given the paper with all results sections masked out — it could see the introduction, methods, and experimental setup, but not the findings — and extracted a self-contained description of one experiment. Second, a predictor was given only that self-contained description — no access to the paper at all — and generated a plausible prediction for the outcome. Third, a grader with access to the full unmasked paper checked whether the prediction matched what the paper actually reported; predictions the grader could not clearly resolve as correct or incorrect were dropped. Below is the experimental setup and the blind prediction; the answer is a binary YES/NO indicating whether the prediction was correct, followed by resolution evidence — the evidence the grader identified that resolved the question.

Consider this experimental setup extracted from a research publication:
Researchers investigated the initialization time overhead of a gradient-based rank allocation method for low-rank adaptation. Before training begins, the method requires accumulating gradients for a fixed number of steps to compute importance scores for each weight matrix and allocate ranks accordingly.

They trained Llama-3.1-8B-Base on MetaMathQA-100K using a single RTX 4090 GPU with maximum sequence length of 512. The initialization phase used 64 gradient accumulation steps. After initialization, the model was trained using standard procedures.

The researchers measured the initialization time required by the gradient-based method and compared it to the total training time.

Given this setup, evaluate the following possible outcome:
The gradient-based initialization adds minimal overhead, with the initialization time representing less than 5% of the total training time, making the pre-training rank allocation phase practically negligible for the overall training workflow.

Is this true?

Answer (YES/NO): YES